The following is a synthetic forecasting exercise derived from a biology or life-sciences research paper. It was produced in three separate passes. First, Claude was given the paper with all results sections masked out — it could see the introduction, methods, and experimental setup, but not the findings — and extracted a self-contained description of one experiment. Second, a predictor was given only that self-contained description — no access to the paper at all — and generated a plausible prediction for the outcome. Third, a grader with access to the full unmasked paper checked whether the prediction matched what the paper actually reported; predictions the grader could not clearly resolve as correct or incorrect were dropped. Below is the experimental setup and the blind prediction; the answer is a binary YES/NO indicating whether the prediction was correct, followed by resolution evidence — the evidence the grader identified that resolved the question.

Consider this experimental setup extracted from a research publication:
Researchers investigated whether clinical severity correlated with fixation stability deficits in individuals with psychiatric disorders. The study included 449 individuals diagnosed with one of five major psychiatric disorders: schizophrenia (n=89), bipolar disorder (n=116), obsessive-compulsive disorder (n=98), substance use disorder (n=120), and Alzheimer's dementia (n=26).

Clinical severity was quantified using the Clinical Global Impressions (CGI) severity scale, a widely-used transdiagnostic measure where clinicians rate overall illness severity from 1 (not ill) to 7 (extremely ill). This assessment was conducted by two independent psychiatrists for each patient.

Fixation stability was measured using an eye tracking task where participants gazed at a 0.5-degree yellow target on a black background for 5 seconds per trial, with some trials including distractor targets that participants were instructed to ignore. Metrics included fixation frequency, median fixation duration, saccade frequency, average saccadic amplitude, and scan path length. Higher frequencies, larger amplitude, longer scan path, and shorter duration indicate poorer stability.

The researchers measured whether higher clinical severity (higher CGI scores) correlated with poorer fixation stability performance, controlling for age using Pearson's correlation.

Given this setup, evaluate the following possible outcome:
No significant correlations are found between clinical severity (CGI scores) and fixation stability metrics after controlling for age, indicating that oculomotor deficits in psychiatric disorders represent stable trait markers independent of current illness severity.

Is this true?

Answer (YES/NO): NO